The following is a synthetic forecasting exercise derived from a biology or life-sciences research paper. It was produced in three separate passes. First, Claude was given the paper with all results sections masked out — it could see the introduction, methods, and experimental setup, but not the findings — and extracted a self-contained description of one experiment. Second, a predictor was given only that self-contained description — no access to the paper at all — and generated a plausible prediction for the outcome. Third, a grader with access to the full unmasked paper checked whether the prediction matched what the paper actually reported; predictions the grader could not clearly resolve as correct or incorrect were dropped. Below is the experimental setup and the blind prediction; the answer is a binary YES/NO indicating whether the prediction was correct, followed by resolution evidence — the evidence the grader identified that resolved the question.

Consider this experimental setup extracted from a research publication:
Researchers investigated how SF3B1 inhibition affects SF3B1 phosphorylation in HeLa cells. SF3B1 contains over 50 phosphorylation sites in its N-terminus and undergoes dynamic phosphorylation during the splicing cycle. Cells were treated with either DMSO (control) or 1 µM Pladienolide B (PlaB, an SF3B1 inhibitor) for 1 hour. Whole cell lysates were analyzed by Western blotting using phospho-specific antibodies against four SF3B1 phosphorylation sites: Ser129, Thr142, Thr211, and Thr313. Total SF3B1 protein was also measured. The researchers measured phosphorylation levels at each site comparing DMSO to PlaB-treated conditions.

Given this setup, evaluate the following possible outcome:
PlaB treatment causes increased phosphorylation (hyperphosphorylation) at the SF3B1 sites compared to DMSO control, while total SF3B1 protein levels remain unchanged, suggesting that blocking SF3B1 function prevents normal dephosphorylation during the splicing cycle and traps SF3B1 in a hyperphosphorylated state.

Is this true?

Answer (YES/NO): NO